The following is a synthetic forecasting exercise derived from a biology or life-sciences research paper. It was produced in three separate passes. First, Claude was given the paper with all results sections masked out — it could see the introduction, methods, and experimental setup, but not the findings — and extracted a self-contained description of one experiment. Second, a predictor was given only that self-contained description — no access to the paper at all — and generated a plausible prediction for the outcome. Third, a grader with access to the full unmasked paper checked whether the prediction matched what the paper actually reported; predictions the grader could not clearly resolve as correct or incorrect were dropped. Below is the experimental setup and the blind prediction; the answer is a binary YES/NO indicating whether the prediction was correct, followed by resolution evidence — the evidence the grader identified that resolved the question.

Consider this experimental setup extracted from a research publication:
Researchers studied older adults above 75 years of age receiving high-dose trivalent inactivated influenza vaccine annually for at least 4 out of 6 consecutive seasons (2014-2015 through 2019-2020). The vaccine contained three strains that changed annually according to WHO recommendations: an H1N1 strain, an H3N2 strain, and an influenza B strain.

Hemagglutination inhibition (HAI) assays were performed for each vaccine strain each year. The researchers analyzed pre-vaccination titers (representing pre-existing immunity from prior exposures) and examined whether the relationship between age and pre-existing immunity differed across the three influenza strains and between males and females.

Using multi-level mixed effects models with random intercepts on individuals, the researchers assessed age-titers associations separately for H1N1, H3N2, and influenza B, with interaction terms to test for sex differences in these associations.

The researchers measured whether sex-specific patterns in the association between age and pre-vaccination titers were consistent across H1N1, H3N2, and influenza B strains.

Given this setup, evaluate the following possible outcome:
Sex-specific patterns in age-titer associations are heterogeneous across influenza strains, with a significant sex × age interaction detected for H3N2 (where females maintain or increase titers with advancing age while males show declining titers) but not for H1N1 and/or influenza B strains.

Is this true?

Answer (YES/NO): NO